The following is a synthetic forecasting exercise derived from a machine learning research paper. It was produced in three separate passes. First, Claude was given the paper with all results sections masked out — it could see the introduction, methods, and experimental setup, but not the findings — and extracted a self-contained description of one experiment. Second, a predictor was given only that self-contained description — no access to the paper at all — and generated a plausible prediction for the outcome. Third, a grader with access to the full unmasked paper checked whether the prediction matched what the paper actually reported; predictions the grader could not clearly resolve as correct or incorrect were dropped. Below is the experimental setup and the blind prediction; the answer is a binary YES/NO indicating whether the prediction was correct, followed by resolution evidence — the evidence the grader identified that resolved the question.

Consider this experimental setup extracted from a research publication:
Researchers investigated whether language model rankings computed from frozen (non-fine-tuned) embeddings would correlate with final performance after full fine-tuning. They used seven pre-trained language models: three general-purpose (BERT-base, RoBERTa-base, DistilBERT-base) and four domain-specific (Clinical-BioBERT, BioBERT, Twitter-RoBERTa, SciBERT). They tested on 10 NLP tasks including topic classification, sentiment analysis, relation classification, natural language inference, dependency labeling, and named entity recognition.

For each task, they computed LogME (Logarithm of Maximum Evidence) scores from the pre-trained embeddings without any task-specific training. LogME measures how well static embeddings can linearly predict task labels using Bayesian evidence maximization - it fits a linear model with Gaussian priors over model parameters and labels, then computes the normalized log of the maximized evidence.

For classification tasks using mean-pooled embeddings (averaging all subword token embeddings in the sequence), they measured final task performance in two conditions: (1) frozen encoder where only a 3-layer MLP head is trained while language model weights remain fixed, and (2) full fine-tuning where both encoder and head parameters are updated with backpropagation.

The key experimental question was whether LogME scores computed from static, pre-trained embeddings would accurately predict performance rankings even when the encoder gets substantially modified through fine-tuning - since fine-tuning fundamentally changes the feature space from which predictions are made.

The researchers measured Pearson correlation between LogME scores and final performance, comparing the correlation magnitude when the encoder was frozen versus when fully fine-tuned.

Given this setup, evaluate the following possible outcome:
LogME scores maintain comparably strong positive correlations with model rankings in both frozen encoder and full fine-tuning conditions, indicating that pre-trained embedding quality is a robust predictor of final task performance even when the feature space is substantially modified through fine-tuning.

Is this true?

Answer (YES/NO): NO